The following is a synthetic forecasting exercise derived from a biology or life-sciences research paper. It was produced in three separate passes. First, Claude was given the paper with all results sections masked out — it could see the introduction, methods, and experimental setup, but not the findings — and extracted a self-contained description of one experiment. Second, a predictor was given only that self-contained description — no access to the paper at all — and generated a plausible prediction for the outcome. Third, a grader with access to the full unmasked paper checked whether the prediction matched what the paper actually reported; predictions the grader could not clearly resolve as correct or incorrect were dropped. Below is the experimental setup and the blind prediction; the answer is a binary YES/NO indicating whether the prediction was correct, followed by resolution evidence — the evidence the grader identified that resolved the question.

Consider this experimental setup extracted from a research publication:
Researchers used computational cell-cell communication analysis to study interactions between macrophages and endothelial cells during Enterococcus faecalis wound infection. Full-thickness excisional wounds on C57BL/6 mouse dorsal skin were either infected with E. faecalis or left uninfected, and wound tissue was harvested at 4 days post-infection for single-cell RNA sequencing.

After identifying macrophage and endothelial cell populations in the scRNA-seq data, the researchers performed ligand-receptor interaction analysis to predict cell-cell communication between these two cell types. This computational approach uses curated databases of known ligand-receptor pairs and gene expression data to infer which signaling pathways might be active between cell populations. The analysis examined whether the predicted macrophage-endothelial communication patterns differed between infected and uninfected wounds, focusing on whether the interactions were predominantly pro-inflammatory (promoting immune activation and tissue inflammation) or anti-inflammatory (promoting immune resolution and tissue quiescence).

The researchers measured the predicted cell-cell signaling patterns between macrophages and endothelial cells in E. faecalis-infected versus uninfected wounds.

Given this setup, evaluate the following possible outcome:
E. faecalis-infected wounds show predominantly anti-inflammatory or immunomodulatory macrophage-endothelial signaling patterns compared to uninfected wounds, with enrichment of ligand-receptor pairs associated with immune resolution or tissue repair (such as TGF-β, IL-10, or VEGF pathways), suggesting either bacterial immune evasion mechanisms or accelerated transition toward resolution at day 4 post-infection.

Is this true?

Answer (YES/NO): NO